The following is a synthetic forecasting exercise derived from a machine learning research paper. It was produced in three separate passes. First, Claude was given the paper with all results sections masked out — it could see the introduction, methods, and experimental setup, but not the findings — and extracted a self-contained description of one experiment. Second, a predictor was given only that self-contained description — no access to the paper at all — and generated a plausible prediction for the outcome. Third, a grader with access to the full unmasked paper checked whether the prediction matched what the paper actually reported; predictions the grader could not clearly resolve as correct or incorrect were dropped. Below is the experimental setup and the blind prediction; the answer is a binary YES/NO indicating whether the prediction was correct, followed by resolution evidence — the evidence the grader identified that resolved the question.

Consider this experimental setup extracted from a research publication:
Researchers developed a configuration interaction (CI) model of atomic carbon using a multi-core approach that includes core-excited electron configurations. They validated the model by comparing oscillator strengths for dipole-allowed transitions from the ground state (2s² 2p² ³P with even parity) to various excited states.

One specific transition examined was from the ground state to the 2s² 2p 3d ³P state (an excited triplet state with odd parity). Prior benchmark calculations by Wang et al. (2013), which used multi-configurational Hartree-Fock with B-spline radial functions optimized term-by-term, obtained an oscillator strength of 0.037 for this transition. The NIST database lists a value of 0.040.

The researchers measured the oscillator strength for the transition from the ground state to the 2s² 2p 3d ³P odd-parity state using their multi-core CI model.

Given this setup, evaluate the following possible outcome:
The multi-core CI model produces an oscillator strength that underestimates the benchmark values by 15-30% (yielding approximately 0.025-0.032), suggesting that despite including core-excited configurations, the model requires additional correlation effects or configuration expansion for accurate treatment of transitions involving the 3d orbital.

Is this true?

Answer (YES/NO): NO